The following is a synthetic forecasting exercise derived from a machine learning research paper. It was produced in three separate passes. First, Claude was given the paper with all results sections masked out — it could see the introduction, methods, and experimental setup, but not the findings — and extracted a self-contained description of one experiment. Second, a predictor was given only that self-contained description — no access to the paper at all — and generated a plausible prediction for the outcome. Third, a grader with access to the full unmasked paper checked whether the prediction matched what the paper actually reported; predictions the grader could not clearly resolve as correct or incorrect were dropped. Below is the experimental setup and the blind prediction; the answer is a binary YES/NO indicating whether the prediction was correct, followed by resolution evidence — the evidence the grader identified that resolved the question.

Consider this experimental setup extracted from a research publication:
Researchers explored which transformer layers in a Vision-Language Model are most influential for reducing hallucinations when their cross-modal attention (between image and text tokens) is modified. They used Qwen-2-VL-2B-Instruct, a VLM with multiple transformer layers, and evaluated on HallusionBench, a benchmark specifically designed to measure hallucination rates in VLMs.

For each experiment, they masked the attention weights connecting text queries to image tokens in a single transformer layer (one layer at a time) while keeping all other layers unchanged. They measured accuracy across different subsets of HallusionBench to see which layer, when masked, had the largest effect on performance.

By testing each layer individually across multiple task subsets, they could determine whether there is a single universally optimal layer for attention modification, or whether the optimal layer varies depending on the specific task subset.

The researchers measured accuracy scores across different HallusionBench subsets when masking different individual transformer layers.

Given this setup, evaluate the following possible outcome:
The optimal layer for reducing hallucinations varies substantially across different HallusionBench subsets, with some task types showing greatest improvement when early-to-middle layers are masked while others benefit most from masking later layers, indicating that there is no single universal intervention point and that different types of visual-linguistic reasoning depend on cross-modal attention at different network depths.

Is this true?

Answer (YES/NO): YES